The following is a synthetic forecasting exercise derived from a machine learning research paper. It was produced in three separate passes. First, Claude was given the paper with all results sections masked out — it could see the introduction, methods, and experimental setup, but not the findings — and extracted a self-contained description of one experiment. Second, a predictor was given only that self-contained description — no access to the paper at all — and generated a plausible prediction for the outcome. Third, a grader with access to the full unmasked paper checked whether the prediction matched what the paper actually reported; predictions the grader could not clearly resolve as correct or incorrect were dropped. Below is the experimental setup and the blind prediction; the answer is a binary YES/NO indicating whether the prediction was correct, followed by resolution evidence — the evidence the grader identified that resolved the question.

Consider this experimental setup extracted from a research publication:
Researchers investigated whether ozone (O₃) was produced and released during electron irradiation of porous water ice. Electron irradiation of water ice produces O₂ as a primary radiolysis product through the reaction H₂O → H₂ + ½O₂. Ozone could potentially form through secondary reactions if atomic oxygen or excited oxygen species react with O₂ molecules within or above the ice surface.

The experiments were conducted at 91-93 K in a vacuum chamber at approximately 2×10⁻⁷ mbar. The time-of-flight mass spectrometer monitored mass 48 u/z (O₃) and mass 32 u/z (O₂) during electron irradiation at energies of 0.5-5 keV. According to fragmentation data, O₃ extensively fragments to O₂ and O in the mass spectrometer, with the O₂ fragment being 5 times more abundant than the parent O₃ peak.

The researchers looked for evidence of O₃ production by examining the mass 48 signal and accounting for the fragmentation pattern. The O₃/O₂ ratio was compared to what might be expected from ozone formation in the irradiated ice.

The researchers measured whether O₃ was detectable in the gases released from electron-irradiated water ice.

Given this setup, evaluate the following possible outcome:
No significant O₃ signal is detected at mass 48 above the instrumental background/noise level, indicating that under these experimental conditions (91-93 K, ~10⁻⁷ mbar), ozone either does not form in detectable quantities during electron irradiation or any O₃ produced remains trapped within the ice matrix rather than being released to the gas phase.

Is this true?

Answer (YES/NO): YES